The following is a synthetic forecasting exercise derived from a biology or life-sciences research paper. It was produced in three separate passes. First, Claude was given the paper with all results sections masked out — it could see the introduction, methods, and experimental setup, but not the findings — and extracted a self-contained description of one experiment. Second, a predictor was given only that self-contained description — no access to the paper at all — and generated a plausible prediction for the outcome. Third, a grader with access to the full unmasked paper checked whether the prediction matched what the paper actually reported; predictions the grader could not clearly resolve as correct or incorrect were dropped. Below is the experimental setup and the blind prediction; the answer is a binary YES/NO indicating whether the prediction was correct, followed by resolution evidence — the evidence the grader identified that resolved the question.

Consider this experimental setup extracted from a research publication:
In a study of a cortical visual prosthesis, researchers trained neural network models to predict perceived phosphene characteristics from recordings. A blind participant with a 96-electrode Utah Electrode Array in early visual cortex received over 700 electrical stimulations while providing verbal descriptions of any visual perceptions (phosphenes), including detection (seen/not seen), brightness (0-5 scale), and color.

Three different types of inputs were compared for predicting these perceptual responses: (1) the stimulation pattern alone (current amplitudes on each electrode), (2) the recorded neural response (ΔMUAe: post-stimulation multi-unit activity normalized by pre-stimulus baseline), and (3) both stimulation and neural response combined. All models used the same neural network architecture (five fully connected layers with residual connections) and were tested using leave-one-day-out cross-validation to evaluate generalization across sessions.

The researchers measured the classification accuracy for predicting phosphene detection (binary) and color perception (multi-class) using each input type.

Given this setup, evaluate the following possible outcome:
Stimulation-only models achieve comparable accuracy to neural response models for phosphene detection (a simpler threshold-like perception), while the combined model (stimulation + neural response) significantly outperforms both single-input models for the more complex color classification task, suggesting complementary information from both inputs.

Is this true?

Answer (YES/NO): NO